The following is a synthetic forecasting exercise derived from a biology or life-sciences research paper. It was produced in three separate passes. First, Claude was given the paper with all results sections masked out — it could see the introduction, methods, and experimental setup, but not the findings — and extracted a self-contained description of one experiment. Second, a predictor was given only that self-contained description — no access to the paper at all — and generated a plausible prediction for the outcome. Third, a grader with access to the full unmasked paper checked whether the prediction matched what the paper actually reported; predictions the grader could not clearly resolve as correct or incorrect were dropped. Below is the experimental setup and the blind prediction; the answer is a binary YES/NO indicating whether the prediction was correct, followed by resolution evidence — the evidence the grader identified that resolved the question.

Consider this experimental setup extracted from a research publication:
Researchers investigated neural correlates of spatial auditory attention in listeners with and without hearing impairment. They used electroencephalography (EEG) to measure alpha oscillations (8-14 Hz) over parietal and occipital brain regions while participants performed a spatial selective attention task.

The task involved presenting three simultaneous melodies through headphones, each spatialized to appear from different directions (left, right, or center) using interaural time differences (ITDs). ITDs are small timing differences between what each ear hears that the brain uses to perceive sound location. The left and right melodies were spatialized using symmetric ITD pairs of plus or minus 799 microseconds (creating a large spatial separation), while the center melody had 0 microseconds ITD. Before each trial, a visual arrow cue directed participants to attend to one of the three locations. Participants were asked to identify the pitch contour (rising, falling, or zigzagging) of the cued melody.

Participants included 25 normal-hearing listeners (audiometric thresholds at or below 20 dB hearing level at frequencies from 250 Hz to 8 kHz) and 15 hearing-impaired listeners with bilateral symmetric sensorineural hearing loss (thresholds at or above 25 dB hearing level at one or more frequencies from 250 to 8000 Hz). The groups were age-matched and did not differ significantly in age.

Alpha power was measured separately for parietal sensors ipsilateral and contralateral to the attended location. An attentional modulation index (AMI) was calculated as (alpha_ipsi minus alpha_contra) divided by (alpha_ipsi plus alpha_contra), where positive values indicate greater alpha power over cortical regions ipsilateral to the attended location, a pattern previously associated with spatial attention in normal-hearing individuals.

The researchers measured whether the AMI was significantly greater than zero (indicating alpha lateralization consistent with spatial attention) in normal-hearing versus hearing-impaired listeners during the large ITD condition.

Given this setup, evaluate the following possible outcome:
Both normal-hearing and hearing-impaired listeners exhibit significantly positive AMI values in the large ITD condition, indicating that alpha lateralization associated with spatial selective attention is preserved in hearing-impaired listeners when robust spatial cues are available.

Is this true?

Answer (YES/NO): NO